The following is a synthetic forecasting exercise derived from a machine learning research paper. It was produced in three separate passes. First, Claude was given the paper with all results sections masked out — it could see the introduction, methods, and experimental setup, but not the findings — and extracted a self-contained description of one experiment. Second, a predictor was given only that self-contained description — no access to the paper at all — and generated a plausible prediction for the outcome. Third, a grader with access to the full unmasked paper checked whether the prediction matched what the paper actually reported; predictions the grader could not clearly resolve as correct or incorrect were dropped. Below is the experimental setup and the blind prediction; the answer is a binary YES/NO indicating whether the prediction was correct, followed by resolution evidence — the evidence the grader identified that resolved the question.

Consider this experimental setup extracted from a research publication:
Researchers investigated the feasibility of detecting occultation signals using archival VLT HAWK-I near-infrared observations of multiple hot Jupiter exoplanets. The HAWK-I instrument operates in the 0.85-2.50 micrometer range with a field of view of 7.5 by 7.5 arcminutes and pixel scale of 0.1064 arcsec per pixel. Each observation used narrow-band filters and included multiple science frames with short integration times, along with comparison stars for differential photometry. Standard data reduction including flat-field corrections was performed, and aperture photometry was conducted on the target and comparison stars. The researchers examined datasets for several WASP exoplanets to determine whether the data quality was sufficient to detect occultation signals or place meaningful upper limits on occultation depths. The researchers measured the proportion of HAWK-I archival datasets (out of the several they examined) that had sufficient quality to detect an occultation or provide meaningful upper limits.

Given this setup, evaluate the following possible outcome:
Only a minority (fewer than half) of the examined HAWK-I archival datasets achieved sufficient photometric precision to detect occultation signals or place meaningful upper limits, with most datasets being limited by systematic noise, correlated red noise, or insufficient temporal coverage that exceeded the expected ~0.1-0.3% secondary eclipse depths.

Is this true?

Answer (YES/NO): YES